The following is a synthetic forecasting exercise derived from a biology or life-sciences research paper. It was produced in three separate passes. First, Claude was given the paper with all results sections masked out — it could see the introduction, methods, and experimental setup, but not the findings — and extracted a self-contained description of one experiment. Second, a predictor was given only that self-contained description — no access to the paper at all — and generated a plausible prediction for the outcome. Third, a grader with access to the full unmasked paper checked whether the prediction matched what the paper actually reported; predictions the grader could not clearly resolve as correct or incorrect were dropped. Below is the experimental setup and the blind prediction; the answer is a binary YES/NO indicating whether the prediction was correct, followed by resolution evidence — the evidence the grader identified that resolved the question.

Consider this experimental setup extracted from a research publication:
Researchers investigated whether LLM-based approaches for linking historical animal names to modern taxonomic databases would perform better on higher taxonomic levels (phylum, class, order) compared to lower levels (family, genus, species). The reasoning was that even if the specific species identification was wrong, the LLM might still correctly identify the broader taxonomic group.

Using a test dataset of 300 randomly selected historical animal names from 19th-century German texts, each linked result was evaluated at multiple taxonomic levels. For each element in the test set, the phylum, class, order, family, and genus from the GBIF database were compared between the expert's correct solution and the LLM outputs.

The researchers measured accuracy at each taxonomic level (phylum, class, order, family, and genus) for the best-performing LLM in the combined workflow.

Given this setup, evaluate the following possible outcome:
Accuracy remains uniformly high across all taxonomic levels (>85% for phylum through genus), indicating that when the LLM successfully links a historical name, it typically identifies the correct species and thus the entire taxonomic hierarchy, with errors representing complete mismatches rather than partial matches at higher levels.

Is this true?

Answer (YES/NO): NO